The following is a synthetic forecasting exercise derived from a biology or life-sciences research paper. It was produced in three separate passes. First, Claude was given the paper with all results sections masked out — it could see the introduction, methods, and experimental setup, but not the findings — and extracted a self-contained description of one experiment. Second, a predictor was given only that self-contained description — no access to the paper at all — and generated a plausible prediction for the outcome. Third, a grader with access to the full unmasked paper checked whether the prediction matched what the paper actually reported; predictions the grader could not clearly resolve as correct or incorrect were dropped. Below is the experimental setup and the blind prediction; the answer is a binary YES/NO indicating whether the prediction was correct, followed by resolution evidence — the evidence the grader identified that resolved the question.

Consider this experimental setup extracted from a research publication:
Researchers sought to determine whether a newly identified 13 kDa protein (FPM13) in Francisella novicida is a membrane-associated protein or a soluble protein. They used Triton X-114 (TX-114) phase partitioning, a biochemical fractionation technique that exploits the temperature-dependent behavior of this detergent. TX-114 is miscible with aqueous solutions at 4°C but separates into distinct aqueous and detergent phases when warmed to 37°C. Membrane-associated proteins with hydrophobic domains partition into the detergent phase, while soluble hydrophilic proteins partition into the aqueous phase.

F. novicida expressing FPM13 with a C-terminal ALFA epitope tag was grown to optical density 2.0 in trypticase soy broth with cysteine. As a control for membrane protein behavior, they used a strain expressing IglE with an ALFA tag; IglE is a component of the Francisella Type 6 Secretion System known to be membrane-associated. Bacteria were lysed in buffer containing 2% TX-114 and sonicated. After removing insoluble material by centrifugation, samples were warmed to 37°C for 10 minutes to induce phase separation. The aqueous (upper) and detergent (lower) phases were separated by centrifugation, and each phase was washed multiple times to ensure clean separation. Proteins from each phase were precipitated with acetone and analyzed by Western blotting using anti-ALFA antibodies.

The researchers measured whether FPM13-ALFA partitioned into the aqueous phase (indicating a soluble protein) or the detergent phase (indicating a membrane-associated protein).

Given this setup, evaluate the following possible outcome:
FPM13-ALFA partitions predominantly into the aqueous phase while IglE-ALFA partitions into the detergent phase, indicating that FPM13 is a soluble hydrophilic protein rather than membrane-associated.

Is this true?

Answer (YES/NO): YES